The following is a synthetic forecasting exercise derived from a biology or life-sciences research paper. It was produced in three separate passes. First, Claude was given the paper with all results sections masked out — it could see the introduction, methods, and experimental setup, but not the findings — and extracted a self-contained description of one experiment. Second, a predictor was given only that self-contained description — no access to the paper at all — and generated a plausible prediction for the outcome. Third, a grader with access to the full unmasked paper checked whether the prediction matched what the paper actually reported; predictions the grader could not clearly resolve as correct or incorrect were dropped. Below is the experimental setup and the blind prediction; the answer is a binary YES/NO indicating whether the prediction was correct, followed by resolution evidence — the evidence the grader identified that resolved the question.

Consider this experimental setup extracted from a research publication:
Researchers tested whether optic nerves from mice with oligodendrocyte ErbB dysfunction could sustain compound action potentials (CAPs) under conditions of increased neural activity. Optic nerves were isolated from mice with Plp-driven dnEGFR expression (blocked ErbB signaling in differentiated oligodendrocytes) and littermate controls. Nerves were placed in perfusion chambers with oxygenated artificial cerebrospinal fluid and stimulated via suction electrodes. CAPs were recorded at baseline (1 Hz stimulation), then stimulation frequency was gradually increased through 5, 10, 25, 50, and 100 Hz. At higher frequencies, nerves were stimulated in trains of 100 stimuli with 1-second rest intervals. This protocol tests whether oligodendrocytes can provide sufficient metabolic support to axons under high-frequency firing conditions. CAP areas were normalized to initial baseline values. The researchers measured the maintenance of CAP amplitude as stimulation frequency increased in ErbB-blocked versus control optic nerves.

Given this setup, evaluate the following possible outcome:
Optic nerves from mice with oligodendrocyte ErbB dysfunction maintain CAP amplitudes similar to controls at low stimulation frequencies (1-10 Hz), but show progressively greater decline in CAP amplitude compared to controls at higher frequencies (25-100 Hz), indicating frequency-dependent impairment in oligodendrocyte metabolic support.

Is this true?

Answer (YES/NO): NO